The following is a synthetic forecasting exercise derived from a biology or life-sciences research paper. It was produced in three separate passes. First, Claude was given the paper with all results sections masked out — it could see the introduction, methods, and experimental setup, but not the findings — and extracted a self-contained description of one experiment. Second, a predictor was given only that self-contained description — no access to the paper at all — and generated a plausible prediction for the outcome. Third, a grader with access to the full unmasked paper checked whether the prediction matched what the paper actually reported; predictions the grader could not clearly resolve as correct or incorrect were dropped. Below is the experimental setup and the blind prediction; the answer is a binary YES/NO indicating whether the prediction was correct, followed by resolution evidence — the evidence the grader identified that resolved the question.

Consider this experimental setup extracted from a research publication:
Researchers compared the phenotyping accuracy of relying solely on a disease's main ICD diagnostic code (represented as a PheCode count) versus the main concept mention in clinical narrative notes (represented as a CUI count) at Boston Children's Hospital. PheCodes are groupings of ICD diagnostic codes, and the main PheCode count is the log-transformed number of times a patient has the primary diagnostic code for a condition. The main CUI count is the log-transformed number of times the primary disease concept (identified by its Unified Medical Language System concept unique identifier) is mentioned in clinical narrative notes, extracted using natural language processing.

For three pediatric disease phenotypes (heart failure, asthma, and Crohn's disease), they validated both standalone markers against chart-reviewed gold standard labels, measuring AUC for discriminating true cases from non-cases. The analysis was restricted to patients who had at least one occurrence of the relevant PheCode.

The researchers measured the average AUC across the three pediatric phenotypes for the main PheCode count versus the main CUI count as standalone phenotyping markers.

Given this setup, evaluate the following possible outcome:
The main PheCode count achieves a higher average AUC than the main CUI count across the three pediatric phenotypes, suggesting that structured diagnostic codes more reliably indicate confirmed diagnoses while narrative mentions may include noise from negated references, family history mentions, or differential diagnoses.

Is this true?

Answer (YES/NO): YES